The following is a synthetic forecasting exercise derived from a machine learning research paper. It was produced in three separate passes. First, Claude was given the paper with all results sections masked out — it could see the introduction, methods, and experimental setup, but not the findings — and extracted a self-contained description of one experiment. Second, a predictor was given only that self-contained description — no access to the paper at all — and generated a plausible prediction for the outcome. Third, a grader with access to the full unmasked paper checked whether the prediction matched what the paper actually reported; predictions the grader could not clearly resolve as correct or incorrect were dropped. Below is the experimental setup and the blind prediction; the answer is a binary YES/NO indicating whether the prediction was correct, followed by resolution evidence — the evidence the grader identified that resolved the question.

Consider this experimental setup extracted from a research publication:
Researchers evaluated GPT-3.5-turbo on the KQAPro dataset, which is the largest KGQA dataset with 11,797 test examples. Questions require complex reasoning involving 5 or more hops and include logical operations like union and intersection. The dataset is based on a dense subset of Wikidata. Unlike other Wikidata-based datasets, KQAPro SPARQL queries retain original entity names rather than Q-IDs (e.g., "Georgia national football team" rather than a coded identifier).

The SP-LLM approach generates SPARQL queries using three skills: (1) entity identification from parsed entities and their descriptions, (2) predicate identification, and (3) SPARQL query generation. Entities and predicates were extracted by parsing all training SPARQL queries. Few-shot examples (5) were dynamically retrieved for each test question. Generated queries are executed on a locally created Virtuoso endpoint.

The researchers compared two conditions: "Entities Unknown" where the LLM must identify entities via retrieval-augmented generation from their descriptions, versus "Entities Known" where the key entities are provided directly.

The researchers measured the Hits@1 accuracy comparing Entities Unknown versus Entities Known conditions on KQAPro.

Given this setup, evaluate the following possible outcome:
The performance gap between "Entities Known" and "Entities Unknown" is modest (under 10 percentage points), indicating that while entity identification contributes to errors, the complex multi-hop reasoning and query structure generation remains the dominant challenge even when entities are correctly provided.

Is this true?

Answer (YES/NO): YES